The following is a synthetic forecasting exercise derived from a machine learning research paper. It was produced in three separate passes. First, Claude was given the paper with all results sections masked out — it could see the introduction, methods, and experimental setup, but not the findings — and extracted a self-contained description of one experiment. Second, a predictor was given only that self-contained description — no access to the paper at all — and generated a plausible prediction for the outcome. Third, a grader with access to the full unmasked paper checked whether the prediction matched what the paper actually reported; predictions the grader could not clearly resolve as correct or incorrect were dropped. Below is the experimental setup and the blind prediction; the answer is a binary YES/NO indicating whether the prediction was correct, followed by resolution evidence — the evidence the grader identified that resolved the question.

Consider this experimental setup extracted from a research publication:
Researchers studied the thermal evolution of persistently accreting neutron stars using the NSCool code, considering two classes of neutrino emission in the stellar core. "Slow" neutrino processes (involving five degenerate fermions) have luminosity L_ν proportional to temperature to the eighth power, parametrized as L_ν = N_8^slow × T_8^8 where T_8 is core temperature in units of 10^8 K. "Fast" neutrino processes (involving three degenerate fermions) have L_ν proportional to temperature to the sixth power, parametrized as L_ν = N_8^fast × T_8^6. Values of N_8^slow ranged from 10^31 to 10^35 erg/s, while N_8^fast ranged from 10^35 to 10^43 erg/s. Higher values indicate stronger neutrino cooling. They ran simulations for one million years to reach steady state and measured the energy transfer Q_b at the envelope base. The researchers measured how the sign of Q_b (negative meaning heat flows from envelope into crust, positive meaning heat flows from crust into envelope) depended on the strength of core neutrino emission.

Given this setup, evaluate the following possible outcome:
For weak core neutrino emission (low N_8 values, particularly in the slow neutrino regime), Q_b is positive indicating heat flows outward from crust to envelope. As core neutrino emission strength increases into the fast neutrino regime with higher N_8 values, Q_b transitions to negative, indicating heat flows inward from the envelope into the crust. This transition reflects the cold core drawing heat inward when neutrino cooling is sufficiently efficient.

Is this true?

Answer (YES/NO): YES